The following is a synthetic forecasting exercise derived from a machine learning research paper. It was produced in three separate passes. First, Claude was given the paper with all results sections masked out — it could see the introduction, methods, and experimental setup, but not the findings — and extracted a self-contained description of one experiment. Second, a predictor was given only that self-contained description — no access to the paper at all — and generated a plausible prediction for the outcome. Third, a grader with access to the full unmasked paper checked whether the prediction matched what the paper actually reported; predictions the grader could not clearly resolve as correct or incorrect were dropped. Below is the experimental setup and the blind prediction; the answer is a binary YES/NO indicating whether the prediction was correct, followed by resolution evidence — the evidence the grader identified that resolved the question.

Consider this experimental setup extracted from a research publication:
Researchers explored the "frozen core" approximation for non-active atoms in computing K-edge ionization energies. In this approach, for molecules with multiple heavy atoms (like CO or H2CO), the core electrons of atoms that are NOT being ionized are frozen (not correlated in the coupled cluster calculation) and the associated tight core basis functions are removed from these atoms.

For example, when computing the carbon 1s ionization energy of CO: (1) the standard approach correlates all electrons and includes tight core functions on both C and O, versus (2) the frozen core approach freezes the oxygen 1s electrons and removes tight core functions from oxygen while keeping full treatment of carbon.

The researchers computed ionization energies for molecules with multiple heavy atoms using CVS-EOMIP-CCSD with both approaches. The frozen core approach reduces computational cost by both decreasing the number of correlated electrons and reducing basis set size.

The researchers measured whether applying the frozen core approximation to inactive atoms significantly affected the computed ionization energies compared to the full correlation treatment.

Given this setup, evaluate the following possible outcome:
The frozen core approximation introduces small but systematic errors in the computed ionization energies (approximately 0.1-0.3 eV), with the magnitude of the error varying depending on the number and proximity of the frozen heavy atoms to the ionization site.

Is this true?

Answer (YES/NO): NO